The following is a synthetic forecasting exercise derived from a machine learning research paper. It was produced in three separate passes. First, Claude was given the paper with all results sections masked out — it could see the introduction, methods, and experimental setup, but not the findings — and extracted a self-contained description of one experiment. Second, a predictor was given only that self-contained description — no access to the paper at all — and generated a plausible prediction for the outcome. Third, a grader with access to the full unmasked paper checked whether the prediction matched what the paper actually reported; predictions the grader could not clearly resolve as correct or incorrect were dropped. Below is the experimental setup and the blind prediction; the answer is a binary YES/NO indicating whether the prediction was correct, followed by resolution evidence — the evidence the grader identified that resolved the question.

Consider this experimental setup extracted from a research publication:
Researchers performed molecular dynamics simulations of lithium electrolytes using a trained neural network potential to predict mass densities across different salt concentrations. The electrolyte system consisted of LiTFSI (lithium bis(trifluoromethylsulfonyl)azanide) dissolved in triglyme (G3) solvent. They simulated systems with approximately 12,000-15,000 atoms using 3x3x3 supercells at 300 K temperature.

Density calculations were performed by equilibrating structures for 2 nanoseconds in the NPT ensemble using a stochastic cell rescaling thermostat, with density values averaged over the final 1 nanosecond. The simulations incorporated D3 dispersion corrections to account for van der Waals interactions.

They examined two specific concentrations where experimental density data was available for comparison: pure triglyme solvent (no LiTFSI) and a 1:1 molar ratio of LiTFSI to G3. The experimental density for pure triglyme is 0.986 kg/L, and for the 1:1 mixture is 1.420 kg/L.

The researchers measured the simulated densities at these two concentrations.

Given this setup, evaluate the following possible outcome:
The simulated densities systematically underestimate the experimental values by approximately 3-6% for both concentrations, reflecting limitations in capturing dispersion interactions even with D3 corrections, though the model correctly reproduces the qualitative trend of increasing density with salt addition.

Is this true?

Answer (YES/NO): NO